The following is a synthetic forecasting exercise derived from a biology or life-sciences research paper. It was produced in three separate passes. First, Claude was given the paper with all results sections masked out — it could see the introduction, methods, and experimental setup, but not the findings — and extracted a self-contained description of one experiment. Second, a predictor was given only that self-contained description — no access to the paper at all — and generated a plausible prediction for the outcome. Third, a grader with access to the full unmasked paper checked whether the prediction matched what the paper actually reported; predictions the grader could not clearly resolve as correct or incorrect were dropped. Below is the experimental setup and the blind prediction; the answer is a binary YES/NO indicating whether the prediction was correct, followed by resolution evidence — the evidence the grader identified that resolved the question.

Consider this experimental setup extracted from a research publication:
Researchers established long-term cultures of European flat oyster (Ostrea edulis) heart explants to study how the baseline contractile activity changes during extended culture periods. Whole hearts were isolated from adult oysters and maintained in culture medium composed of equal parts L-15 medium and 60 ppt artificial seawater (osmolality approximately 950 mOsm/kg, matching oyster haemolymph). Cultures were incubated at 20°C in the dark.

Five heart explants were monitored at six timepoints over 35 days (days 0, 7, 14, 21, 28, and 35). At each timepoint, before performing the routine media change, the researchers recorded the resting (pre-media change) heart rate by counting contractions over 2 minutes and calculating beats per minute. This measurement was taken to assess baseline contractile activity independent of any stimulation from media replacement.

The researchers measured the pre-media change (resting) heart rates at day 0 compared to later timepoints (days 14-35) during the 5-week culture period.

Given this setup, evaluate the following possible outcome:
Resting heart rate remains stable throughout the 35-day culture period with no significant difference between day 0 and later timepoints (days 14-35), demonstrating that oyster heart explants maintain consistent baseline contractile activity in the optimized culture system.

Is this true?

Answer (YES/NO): NO